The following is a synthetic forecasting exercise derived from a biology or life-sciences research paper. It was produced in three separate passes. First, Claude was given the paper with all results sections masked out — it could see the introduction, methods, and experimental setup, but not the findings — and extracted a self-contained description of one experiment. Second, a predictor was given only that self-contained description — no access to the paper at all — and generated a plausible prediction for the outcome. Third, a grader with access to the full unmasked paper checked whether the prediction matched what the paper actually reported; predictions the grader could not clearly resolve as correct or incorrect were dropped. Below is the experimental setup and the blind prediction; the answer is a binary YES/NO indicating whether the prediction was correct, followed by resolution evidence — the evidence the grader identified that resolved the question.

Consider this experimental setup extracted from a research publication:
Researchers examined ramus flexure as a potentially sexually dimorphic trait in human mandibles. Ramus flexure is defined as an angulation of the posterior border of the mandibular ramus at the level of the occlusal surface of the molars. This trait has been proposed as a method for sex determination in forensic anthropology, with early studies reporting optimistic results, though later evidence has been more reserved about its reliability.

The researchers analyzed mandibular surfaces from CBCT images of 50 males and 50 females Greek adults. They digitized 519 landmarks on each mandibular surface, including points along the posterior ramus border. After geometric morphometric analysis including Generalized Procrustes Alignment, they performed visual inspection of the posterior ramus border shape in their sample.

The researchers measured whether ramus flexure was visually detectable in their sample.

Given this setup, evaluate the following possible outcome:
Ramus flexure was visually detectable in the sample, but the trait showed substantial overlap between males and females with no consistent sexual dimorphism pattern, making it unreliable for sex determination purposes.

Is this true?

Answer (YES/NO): NO